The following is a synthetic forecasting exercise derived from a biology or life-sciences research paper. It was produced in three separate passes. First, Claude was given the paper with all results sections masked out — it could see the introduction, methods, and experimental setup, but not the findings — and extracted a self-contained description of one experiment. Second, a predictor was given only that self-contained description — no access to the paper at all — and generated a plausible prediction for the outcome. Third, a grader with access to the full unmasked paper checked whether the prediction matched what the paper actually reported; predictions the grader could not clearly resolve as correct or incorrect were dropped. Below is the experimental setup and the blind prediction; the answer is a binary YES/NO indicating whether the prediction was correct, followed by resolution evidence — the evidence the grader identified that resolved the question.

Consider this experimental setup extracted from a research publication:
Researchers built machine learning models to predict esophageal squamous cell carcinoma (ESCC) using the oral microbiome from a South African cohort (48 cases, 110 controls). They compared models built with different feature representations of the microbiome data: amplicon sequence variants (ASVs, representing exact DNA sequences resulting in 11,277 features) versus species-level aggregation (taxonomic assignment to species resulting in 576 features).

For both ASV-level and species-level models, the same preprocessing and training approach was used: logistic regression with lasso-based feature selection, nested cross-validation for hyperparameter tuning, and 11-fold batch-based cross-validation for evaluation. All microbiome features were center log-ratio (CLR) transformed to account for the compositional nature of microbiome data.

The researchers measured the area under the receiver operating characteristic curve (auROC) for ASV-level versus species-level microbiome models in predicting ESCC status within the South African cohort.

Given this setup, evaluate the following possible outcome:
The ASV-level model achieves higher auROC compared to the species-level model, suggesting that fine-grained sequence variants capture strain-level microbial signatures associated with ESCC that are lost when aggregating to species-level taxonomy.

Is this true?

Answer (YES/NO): YES